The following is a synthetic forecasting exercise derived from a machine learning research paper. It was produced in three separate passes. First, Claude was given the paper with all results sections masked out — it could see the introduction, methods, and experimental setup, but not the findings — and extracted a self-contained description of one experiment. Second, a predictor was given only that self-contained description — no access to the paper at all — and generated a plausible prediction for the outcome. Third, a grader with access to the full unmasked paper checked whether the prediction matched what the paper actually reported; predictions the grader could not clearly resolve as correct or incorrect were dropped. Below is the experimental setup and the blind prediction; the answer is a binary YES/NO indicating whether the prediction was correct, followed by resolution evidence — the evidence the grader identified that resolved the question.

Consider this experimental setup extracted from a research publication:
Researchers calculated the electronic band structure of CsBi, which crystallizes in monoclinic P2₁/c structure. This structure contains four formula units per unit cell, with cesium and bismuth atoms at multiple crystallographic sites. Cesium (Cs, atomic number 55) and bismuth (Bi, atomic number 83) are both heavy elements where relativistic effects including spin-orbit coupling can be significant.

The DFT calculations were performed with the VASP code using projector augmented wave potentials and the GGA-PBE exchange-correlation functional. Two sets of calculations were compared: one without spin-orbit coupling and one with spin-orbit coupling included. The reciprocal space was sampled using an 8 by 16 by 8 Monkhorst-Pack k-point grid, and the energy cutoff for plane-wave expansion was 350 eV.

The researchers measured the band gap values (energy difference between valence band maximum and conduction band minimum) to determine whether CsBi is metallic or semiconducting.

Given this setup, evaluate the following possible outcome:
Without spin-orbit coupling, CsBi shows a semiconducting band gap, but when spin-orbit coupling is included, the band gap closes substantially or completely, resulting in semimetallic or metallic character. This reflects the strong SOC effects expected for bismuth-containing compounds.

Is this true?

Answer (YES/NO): NO